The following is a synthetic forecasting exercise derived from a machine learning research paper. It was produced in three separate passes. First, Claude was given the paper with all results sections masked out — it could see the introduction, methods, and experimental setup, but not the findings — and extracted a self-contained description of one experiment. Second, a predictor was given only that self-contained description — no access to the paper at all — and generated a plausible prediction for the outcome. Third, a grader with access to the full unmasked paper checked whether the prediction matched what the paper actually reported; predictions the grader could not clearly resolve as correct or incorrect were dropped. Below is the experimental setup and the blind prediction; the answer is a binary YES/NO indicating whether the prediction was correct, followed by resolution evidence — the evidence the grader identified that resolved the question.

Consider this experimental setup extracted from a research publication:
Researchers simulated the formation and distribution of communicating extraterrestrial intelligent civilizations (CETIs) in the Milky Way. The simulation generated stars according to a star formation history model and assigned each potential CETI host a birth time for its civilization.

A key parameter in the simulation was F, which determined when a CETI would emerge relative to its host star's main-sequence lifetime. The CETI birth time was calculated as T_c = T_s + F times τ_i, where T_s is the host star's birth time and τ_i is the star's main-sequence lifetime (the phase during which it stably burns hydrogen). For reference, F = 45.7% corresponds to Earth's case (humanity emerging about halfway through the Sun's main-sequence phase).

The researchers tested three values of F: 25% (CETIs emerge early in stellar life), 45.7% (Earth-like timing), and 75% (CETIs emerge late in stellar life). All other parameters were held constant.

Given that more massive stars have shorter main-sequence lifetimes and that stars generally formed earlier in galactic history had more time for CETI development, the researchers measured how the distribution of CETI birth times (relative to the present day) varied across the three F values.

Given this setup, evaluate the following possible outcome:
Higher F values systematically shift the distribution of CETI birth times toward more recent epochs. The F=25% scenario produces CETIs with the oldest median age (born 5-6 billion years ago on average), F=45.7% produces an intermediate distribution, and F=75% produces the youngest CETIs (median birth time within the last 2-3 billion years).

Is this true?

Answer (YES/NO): NO